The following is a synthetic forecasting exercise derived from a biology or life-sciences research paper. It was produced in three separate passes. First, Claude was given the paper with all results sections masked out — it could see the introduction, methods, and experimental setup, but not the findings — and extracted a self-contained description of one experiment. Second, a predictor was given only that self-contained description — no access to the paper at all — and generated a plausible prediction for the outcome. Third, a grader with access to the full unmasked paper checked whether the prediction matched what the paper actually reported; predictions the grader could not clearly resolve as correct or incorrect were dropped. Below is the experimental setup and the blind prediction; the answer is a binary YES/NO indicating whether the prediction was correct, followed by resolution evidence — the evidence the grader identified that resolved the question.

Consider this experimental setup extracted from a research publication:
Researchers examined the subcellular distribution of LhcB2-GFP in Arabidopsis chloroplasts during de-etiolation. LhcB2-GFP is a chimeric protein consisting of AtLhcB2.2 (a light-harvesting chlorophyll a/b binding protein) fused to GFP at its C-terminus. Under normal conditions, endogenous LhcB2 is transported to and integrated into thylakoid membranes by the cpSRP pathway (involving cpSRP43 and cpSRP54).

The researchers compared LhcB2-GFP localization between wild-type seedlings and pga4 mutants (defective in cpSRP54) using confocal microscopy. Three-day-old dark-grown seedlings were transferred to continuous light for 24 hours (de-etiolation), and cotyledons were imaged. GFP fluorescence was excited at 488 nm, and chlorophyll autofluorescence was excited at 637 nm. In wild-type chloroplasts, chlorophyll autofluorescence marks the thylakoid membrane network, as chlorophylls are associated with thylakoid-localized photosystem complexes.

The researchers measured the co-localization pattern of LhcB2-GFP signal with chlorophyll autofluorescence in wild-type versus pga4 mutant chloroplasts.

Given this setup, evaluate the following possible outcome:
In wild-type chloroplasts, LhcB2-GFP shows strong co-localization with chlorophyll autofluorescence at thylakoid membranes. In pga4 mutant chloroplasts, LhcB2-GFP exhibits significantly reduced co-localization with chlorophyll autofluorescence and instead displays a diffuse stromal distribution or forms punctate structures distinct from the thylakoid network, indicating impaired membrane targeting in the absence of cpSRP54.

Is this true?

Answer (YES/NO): YES